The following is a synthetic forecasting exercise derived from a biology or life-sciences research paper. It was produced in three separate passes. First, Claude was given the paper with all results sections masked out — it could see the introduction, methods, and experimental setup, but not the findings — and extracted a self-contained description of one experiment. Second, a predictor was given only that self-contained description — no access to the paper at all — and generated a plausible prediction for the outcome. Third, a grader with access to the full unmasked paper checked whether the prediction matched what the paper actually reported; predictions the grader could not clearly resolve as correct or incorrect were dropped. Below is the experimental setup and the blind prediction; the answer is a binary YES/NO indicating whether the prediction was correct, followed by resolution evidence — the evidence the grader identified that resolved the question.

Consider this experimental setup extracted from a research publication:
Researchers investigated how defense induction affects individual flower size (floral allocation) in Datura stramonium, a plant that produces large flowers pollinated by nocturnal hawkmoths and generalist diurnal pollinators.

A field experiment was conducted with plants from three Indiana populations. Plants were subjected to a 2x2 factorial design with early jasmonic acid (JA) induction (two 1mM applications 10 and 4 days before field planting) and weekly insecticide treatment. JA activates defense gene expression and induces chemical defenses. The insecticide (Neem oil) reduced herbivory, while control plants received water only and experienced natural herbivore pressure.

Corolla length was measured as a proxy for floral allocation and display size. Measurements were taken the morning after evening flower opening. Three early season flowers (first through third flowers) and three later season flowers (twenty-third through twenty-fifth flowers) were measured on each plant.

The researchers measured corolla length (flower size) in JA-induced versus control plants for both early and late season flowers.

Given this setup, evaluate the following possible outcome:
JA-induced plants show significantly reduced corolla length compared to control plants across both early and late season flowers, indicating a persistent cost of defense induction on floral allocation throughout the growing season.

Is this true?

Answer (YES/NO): NO